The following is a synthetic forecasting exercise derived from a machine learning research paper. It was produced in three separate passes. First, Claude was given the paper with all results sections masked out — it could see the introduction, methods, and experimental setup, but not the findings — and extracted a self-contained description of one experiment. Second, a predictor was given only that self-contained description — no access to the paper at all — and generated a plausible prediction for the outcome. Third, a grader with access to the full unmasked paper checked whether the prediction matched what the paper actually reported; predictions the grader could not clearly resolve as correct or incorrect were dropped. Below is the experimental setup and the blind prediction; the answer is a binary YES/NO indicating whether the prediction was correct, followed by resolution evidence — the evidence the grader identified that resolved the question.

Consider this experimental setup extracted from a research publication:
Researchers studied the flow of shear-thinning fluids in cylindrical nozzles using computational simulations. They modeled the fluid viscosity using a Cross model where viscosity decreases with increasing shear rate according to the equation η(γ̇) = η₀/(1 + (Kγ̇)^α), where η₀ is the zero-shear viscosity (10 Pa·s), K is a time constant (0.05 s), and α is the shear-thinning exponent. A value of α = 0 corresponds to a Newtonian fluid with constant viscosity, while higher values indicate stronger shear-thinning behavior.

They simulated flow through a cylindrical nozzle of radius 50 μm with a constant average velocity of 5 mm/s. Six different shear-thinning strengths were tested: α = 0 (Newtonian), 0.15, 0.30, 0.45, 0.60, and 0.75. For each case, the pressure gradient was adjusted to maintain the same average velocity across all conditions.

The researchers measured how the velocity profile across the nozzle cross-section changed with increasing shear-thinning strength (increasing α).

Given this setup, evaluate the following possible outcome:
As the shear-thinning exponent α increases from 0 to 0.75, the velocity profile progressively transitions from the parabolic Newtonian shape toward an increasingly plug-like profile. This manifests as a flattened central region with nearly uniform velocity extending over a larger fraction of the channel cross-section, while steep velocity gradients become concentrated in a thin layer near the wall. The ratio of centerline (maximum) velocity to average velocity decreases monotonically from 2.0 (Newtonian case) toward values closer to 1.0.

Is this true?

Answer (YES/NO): YES